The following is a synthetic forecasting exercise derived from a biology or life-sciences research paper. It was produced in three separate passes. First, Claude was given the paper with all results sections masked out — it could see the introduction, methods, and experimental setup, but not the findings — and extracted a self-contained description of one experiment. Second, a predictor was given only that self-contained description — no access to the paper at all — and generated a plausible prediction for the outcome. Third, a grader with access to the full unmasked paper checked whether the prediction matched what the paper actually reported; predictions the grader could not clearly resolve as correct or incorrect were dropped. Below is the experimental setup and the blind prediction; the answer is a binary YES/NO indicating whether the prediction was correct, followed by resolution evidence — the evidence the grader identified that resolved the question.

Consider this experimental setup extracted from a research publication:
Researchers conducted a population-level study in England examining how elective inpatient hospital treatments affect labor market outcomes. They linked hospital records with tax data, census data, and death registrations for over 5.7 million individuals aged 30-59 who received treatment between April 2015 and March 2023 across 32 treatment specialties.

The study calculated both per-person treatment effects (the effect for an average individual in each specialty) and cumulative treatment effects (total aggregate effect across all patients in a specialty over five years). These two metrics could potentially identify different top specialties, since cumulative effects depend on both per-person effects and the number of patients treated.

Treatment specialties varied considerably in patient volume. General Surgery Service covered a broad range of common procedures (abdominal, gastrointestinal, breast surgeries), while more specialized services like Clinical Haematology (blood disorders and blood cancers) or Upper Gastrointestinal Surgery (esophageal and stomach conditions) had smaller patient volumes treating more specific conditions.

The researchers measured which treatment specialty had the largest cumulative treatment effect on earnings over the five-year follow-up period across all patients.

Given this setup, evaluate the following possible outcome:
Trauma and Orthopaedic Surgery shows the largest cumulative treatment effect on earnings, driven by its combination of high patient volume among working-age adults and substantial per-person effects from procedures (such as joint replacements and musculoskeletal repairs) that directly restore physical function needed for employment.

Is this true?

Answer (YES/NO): NO